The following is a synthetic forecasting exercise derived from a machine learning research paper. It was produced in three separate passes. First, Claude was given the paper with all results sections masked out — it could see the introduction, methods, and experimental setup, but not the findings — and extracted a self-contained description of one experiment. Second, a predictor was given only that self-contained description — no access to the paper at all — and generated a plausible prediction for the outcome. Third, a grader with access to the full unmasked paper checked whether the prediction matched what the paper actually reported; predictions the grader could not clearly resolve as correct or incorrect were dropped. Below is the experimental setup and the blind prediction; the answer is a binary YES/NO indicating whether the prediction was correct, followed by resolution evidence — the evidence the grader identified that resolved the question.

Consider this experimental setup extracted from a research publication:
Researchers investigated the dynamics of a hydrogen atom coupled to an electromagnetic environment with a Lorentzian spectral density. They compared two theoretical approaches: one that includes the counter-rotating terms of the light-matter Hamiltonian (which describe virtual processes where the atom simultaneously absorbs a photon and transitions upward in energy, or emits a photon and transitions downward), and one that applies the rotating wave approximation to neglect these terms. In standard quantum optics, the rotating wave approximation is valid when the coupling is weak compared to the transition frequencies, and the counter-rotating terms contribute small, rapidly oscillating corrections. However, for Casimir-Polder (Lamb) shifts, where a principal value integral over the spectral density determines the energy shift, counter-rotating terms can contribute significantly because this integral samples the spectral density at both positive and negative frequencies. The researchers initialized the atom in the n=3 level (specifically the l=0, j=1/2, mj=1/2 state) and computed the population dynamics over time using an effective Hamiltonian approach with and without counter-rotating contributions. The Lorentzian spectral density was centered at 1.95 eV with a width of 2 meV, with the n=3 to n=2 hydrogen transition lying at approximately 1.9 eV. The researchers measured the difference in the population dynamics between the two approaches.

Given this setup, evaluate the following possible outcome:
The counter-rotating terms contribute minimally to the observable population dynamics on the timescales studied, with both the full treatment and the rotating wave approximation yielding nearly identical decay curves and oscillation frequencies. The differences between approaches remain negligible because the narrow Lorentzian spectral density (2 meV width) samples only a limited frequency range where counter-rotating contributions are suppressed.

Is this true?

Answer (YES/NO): NO